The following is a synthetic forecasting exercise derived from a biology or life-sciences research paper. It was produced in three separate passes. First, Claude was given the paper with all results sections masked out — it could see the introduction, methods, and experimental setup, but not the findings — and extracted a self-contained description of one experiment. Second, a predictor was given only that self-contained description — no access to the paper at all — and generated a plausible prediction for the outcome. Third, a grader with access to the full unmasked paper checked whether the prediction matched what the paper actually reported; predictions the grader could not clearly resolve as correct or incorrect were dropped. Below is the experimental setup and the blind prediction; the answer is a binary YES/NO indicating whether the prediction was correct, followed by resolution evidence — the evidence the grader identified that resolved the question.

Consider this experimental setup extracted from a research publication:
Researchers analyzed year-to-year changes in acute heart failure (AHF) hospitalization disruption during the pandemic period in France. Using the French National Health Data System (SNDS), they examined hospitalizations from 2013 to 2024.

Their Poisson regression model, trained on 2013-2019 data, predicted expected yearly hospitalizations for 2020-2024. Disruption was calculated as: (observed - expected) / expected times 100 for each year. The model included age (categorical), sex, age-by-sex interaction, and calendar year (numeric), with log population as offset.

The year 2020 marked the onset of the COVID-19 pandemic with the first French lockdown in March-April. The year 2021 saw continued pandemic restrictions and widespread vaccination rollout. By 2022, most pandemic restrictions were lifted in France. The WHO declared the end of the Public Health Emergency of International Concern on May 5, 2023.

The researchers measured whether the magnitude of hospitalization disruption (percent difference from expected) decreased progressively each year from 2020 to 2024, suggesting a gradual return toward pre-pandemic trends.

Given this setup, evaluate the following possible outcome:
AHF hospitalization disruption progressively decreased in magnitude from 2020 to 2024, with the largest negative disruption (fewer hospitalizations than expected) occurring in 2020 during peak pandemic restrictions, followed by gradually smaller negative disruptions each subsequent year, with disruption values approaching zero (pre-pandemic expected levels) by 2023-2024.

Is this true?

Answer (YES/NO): NO